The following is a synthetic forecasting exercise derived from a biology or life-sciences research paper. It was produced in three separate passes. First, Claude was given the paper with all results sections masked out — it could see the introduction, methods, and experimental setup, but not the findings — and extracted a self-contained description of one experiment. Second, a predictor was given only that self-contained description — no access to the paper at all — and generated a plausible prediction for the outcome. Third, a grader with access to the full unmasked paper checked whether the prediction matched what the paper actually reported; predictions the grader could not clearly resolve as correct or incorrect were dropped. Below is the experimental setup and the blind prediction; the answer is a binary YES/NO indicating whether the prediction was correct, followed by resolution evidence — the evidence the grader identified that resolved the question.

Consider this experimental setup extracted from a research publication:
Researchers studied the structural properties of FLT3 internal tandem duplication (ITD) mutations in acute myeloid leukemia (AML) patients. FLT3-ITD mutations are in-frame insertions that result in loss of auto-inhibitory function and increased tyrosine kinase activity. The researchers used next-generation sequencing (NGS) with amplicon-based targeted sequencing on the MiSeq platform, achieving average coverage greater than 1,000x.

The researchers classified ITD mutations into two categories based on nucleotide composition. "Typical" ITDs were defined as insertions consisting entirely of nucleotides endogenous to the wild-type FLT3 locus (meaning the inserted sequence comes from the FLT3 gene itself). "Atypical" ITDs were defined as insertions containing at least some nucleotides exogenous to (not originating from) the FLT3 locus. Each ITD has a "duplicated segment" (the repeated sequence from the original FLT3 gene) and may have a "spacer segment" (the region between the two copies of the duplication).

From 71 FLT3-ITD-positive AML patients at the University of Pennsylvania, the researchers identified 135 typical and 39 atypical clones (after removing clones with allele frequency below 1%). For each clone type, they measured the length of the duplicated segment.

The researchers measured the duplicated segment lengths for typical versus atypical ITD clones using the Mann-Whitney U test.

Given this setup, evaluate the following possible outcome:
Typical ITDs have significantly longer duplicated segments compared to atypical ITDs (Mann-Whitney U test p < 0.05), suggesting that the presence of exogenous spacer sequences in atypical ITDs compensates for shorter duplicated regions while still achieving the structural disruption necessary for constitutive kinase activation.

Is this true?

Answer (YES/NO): NO